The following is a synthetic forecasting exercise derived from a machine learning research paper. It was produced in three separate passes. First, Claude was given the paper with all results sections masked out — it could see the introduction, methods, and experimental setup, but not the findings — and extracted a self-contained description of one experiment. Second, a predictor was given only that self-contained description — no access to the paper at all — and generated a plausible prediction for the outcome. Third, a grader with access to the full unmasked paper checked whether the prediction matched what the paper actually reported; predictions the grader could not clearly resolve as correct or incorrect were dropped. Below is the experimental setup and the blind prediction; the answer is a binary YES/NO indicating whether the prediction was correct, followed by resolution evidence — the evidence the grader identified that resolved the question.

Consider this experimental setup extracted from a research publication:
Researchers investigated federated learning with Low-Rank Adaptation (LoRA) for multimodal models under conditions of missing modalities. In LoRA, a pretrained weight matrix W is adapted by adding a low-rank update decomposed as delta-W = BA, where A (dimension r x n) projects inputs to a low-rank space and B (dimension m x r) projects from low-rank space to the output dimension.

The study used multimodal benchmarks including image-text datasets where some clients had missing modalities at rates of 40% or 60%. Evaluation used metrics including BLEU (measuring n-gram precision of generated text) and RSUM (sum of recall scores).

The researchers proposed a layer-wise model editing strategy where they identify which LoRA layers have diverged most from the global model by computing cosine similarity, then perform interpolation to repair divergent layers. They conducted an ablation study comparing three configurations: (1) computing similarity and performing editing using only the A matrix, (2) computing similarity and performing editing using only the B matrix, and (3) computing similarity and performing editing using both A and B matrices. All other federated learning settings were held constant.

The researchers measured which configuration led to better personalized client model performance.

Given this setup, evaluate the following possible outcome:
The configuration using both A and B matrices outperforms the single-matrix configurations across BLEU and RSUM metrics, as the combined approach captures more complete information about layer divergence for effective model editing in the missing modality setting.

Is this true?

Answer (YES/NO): NO